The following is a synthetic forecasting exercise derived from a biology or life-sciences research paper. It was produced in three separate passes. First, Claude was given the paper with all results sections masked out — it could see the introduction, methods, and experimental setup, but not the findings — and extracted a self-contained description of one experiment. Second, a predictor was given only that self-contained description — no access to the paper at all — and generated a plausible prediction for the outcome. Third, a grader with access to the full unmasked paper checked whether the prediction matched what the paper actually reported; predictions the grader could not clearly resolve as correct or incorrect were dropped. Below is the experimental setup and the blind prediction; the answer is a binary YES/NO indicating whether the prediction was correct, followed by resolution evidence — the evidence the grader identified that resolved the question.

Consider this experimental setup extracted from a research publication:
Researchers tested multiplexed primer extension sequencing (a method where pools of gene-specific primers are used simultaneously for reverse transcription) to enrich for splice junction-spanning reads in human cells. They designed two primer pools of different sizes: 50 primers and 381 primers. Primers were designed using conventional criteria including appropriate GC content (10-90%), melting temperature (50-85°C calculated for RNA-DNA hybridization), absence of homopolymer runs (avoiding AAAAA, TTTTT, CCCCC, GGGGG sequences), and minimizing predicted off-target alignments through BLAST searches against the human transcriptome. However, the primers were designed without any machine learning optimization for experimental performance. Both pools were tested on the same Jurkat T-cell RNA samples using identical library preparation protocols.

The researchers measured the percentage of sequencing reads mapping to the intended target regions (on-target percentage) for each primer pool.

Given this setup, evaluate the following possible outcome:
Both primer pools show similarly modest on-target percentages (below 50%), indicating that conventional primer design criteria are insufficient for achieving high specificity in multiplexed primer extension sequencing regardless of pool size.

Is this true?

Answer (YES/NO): YES